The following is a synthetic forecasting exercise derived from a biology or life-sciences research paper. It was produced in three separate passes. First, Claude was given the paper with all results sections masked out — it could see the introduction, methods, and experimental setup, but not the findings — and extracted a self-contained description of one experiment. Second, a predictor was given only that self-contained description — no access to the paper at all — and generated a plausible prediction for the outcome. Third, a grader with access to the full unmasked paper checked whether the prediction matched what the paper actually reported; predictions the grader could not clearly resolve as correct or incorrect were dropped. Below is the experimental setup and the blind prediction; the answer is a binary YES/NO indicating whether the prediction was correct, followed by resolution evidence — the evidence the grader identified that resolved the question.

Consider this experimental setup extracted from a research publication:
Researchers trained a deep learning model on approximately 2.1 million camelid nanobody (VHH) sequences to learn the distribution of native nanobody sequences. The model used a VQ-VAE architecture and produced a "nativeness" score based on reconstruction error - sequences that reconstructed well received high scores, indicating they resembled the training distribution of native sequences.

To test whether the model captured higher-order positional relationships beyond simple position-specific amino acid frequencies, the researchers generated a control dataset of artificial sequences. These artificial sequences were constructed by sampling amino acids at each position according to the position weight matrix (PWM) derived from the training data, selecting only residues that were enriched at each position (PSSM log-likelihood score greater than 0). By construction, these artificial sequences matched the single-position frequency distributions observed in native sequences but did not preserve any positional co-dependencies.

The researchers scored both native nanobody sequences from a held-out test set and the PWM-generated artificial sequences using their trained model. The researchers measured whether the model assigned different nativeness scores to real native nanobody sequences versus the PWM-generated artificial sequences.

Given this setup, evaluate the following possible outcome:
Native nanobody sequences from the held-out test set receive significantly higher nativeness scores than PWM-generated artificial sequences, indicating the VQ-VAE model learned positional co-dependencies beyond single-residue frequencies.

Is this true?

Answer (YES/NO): YES